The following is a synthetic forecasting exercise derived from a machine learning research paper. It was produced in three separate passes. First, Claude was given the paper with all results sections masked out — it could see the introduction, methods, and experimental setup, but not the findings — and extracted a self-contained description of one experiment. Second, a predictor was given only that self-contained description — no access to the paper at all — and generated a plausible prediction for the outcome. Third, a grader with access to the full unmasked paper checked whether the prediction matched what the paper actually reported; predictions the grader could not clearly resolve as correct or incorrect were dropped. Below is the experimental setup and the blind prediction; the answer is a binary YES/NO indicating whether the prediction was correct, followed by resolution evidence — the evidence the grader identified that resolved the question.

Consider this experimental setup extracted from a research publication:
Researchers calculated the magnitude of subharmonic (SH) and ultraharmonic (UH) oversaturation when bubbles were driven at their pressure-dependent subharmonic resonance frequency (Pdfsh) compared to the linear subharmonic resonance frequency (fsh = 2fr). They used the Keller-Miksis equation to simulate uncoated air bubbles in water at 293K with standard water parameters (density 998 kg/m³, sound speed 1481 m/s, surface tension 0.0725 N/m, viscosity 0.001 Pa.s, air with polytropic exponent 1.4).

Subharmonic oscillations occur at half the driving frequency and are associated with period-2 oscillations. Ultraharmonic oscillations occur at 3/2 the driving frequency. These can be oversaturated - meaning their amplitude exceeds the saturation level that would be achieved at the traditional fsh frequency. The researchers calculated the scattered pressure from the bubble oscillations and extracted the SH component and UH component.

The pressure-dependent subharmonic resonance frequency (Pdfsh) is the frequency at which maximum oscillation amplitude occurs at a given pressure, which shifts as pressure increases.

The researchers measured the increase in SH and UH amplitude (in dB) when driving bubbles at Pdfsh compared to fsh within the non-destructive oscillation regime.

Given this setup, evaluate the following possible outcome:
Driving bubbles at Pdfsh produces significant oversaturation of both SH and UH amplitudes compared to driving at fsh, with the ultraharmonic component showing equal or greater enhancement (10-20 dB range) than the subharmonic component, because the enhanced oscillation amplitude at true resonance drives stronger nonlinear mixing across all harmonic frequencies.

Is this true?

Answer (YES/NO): NO